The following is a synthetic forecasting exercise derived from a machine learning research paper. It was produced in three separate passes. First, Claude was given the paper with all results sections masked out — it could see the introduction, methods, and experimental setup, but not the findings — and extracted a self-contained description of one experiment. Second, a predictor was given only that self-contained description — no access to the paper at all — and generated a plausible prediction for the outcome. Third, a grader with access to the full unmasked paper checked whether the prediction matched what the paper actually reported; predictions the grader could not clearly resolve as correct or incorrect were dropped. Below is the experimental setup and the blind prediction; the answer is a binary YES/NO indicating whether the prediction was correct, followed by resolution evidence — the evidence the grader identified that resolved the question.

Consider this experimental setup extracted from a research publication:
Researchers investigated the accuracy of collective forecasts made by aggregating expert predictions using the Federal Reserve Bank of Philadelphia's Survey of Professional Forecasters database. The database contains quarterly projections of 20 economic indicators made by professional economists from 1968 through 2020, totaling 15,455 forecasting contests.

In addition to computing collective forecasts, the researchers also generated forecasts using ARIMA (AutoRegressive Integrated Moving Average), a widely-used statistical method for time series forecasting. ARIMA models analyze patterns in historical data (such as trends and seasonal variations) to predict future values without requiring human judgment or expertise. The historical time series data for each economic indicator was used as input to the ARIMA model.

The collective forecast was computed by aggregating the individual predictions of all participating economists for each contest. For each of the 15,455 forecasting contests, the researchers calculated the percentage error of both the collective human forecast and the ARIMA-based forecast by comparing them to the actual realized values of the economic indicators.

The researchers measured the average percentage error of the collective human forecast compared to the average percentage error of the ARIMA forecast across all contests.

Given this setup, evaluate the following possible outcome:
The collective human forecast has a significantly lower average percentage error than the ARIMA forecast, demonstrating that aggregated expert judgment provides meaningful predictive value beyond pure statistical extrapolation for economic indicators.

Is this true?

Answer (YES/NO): YES